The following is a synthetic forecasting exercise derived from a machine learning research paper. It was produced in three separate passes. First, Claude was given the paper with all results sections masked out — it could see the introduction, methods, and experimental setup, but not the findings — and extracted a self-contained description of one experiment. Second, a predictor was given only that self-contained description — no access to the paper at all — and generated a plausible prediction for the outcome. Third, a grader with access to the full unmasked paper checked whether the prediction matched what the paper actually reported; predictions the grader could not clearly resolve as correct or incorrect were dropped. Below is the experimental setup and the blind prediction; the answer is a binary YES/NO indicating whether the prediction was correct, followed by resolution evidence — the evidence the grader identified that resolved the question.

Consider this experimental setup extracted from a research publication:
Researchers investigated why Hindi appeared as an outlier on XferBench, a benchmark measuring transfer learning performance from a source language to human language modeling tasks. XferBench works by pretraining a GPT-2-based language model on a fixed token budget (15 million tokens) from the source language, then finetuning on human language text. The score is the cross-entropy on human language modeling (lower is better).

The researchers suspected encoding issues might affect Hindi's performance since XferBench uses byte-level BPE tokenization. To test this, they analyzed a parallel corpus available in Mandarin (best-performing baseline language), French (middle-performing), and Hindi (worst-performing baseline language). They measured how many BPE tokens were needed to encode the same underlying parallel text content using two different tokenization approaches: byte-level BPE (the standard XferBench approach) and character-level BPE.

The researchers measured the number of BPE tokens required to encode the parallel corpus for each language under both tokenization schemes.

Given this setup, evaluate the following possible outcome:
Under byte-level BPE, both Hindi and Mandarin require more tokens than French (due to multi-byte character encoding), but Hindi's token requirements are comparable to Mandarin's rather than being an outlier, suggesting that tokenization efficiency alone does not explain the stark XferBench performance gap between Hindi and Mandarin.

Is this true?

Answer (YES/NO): NO